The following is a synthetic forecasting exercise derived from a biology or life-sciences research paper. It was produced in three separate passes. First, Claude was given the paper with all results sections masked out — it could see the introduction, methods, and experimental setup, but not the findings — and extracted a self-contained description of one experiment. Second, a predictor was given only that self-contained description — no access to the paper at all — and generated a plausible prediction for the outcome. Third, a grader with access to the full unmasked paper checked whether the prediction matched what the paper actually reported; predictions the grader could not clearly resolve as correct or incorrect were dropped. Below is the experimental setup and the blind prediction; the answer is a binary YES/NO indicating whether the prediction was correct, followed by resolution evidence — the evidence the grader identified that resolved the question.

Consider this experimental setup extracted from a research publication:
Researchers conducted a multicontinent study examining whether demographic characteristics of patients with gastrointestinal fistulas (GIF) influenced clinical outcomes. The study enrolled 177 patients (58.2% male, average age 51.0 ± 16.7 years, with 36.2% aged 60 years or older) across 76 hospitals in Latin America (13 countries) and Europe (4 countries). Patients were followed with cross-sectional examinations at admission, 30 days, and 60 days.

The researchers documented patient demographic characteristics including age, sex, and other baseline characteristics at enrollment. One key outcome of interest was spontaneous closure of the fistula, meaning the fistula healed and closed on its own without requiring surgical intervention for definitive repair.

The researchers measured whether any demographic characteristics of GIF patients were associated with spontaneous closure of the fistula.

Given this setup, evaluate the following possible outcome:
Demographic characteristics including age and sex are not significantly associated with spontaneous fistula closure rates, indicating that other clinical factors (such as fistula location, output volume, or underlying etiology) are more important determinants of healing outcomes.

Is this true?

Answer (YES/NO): YES